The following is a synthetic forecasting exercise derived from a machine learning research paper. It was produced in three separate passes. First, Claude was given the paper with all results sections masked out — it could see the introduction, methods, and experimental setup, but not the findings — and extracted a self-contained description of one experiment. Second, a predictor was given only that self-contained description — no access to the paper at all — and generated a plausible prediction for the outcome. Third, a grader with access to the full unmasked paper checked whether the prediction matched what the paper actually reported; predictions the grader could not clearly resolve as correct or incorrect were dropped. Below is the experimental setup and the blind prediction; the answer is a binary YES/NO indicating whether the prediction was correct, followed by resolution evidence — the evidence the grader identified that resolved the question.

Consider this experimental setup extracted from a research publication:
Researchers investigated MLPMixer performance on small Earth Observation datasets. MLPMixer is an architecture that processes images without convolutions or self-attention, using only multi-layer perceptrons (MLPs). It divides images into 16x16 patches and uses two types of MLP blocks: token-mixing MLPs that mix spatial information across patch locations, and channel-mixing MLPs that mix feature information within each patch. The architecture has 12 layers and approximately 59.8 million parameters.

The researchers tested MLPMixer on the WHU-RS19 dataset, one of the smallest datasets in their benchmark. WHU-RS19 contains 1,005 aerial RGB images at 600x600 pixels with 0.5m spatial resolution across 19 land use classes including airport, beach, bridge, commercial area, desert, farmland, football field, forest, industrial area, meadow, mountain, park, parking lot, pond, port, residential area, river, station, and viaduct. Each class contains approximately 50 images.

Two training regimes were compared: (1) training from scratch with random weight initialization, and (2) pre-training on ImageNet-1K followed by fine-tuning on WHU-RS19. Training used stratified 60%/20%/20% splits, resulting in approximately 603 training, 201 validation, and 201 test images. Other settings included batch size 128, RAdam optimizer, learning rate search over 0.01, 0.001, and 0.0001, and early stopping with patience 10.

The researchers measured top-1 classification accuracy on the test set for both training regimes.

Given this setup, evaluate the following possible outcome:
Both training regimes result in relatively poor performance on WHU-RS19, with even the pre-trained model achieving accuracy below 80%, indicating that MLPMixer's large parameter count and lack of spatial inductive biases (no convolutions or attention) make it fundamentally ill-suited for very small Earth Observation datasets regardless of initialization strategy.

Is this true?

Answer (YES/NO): NO